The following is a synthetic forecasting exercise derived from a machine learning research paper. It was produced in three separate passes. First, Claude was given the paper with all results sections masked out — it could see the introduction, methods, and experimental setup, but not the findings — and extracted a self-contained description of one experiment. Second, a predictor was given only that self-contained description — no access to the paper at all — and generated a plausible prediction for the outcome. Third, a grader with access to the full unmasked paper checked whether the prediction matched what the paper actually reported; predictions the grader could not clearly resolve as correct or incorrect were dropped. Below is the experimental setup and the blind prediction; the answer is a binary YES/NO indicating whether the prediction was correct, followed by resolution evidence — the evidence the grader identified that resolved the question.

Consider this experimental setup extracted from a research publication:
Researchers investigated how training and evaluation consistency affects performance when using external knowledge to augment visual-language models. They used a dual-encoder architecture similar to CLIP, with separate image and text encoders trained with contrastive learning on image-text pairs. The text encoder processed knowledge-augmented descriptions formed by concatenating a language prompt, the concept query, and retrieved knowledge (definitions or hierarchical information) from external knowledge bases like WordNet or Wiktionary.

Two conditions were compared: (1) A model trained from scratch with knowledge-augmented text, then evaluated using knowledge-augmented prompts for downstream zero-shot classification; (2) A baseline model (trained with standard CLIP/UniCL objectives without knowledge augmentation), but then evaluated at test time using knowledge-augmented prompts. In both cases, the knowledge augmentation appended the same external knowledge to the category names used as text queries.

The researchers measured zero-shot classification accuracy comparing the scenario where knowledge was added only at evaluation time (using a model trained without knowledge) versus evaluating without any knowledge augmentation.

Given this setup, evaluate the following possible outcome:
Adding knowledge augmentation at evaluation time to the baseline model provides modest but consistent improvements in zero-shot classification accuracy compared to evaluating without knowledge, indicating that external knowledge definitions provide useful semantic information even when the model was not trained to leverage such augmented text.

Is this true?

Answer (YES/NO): NO